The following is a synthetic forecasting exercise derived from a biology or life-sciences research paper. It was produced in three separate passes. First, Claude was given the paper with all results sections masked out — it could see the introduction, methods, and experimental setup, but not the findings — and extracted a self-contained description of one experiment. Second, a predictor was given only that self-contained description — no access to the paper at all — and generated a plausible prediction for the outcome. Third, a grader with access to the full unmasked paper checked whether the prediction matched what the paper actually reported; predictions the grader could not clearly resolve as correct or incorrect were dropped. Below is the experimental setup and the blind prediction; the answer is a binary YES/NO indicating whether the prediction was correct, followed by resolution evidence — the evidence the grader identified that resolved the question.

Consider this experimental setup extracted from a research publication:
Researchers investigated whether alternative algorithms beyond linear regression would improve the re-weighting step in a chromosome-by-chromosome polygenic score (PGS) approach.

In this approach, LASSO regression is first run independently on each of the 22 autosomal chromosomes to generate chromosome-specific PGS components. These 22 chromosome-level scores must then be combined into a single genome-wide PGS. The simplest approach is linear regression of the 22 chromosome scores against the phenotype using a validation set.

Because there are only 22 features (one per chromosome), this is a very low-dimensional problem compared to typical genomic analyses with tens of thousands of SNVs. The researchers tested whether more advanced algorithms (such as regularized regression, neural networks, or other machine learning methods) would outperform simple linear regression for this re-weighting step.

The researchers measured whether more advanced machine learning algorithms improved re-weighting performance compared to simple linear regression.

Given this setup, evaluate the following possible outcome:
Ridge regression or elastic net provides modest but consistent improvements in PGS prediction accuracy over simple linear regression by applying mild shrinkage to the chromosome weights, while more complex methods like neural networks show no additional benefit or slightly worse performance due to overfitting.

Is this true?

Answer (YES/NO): NO